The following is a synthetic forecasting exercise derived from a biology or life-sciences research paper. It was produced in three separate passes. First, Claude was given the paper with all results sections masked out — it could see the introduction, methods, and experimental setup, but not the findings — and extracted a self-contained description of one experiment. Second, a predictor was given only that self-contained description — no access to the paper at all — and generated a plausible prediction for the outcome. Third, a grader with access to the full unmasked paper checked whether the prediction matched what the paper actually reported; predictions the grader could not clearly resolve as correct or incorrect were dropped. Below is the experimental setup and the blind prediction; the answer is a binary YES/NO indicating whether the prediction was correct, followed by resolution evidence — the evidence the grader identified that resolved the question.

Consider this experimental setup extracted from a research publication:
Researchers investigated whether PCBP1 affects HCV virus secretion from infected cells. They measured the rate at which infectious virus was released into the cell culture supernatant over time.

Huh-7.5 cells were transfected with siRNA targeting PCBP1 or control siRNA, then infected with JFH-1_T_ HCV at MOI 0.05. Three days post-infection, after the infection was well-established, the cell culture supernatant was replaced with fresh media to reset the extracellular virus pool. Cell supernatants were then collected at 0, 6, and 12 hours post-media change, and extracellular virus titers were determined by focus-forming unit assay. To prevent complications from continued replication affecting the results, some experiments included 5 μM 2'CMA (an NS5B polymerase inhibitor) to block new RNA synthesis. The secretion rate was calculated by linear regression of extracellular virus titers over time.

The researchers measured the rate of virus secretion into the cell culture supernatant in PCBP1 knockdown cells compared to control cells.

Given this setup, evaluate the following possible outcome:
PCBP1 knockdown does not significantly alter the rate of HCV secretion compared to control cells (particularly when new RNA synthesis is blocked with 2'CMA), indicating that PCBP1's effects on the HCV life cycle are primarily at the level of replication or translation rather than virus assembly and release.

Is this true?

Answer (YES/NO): NO